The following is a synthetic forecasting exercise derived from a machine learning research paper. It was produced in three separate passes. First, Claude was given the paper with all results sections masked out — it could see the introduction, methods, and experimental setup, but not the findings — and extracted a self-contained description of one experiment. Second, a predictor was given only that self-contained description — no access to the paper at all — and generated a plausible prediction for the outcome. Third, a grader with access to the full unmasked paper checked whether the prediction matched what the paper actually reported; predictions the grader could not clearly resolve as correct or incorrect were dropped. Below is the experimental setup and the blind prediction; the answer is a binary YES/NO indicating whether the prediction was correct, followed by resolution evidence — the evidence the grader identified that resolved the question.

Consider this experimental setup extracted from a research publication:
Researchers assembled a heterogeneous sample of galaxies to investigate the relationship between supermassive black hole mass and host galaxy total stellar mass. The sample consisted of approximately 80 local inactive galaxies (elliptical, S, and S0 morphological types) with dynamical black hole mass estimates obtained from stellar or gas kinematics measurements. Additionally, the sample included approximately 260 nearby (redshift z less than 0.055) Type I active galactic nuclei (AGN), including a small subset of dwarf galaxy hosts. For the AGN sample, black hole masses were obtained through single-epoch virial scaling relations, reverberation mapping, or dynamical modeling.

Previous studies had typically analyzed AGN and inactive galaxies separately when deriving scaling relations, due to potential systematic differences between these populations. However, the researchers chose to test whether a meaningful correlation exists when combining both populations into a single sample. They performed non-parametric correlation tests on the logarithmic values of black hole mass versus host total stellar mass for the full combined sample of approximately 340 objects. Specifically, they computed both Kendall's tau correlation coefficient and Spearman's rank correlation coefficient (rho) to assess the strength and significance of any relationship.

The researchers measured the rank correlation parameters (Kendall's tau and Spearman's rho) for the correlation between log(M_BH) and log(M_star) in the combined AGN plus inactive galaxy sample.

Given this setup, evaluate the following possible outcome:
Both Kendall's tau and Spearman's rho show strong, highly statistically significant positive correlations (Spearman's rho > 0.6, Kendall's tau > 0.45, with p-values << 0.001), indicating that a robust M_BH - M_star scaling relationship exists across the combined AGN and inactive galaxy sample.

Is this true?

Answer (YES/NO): NO